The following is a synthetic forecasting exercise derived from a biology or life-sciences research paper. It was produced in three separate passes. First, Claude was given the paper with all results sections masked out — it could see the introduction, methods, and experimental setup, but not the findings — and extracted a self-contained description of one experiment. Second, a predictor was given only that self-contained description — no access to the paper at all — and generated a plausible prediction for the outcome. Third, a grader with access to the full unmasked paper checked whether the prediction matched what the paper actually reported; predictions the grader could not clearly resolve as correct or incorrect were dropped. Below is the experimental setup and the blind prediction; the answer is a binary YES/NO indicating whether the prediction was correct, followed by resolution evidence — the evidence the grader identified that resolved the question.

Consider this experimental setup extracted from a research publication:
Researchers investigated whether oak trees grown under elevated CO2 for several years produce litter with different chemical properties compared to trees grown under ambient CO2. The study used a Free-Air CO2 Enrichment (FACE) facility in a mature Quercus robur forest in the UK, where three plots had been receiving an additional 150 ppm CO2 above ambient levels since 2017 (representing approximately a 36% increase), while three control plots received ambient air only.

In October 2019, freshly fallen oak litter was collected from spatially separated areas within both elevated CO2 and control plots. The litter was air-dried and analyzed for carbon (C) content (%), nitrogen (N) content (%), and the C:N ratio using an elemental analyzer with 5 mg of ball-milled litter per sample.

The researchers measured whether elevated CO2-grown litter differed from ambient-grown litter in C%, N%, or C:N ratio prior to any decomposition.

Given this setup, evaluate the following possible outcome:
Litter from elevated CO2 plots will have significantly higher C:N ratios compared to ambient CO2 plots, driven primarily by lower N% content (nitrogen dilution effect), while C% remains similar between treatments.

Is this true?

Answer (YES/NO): NO